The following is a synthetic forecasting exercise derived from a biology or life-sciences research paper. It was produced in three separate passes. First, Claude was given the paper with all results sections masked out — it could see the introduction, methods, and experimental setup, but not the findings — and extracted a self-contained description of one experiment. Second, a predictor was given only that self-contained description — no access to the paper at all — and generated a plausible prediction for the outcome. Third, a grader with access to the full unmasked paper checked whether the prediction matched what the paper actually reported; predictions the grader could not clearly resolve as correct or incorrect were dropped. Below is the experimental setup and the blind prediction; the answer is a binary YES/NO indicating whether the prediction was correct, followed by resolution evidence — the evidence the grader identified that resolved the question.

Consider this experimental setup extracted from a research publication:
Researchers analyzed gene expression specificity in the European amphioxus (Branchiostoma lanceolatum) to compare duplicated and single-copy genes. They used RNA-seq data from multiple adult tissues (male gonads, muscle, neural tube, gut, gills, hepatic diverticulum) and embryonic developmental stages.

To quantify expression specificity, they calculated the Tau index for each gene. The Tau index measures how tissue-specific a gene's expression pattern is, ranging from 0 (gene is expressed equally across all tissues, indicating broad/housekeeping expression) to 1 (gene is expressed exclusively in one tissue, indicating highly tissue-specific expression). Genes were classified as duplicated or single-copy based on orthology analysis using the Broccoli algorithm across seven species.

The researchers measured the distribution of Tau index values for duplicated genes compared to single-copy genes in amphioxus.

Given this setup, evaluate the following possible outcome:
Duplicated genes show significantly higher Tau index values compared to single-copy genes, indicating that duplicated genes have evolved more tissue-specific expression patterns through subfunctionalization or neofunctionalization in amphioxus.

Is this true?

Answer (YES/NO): YES